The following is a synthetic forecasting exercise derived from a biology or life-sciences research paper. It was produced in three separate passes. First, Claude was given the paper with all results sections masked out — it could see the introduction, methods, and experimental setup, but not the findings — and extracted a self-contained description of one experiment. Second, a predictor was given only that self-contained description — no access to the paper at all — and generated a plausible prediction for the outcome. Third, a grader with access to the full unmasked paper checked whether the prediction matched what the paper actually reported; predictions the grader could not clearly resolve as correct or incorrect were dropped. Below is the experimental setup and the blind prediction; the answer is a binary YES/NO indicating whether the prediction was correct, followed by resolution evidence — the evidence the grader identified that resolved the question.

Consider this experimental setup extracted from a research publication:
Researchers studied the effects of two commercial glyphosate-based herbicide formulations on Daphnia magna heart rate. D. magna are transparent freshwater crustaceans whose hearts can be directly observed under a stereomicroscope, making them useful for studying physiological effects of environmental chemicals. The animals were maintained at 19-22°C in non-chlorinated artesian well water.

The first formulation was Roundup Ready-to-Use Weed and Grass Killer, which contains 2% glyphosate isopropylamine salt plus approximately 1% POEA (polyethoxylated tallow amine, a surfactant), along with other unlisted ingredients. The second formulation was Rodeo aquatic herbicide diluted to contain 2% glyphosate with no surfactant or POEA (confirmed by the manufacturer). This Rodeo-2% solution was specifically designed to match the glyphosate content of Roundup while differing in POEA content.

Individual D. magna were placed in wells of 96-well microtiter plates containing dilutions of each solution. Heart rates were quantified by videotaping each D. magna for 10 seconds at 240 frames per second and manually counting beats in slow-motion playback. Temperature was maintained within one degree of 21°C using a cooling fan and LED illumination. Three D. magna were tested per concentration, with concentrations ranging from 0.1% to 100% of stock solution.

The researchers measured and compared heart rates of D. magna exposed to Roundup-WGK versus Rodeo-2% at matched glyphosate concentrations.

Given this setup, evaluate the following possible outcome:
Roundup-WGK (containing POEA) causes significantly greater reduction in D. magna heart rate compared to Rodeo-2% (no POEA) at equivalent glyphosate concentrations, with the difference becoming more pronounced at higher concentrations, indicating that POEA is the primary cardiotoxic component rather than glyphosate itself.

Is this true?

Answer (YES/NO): NO